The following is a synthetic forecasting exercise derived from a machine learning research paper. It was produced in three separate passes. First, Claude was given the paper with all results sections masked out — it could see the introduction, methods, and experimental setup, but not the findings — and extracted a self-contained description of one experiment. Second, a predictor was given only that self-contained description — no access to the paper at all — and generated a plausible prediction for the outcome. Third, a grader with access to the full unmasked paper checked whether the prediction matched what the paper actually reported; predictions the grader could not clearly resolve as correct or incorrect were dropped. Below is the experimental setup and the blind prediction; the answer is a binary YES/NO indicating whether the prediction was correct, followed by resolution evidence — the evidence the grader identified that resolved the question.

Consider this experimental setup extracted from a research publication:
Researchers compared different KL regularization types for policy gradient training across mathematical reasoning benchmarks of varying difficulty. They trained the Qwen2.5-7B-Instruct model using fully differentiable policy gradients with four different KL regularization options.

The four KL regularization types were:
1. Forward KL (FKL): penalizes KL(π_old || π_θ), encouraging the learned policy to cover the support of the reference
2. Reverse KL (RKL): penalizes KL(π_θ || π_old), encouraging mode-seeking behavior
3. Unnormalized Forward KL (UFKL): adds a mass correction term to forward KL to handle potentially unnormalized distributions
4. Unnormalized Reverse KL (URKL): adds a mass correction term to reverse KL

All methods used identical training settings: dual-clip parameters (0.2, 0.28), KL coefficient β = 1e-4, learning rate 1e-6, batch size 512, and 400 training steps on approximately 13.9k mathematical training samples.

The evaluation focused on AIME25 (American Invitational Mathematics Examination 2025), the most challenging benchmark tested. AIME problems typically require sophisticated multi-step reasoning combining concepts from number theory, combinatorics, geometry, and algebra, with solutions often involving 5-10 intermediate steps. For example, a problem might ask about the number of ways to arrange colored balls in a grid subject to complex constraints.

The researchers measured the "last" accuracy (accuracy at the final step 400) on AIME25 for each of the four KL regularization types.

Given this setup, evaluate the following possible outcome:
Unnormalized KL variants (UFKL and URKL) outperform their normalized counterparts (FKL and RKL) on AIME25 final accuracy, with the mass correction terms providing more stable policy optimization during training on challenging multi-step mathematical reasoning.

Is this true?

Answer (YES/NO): NO